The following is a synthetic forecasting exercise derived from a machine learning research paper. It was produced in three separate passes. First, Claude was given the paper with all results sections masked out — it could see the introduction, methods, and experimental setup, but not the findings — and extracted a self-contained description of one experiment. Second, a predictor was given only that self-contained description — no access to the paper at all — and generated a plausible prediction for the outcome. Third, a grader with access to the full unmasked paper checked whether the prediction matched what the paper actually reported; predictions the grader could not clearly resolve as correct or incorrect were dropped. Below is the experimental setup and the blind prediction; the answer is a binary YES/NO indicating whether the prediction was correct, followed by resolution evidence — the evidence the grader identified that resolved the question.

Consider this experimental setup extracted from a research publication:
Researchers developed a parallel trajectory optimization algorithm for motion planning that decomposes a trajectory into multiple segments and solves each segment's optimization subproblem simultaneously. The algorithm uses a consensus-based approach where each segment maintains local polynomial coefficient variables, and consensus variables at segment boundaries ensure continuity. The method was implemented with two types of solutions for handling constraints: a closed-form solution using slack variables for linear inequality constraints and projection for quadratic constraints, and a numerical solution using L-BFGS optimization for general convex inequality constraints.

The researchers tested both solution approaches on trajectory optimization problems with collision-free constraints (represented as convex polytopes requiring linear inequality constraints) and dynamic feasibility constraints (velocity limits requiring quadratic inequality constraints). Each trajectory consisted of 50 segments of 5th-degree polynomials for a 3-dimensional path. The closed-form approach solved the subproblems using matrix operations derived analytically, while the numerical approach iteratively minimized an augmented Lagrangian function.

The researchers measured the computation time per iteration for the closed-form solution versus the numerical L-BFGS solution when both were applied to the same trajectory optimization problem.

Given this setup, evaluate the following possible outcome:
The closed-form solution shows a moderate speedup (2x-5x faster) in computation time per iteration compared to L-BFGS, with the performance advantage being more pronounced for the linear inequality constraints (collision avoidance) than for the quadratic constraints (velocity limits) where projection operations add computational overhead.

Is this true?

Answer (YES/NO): NO